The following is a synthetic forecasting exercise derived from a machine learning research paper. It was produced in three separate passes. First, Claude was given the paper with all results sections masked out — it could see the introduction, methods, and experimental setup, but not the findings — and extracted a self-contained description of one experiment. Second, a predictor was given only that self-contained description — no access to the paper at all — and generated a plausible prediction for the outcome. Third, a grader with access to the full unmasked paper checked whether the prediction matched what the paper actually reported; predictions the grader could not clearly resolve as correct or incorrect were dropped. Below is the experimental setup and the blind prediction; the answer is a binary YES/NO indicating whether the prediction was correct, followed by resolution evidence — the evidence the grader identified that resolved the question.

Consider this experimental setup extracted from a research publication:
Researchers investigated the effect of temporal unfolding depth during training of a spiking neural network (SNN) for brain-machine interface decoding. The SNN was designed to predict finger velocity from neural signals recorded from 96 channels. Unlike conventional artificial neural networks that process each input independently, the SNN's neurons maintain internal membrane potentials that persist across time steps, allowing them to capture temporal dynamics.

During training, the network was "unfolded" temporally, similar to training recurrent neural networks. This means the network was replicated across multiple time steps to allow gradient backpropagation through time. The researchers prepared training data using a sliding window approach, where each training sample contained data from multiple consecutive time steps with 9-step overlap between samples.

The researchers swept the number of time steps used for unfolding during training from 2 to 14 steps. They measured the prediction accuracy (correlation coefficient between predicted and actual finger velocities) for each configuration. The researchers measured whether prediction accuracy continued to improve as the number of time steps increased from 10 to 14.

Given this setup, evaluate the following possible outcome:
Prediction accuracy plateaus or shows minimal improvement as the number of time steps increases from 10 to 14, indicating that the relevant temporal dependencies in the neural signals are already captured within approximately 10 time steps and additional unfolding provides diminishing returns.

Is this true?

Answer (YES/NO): YES